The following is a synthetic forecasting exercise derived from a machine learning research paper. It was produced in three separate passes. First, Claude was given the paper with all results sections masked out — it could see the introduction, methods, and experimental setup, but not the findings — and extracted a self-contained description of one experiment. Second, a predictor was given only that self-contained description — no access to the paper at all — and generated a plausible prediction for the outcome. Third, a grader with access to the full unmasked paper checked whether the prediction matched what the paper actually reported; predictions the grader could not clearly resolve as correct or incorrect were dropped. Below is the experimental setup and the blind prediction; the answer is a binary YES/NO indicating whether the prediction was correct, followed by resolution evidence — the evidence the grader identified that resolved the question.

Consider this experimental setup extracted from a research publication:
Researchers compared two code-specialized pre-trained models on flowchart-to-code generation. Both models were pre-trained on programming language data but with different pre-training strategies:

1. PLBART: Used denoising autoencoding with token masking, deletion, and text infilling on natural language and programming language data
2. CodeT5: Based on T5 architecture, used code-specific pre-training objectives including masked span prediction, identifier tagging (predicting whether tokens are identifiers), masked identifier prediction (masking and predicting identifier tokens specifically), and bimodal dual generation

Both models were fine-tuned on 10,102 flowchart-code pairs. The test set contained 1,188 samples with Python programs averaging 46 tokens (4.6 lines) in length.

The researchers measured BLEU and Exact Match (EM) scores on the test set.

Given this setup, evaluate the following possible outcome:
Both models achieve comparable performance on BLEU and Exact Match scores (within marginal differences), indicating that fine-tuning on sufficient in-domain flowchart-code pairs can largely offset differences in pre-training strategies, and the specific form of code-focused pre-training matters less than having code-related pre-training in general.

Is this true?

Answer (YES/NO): NO